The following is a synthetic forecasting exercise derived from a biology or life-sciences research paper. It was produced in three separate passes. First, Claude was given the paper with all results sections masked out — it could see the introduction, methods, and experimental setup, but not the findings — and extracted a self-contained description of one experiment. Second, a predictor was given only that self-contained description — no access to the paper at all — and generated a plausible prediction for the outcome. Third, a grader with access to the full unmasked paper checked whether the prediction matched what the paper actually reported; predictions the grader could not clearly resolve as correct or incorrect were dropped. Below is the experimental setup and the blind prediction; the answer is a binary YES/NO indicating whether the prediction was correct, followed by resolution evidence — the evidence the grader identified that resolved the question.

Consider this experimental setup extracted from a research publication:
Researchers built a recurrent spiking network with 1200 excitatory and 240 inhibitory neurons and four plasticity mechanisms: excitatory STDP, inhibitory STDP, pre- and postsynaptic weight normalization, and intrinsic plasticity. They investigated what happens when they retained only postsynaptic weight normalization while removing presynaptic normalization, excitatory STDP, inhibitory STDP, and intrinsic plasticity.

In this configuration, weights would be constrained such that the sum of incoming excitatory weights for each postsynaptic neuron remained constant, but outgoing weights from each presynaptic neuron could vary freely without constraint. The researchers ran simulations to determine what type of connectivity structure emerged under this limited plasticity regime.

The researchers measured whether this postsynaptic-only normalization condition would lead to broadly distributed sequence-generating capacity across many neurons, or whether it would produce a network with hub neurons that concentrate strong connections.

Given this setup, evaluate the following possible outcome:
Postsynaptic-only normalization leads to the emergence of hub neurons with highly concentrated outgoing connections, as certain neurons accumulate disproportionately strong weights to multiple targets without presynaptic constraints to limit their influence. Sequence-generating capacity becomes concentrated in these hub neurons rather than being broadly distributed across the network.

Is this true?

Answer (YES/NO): YES